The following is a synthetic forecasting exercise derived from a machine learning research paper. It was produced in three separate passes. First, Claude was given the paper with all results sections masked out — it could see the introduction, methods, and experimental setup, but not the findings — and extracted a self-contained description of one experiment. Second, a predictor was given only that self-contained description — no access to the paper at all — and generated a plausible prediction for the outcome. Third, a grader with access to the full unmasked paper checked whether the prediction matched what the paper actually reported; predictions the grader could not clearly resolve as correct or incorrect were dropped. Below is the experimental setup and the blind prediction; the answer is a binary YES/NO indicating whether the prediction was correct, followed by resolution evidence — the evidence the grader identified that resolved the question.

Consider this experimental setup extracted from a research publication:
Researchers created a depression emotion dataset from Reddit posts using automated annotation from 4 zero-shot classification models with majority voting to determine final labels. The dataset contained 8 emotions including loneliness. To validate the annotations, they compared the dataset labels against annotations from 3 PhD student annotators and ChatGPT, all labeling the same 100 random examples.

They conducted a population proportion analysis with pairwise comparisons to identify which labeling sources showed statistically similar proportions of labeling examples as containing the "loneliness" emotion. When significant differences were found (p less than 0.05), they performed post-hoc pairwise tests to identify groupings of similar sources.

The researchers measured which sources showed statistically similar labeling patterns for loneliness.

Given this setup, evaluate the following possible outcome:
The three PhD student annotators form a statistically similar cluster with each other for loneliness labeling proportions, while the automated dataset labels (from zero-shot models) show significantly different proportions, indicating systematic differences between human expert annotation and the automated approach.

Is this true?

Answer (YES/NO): NO